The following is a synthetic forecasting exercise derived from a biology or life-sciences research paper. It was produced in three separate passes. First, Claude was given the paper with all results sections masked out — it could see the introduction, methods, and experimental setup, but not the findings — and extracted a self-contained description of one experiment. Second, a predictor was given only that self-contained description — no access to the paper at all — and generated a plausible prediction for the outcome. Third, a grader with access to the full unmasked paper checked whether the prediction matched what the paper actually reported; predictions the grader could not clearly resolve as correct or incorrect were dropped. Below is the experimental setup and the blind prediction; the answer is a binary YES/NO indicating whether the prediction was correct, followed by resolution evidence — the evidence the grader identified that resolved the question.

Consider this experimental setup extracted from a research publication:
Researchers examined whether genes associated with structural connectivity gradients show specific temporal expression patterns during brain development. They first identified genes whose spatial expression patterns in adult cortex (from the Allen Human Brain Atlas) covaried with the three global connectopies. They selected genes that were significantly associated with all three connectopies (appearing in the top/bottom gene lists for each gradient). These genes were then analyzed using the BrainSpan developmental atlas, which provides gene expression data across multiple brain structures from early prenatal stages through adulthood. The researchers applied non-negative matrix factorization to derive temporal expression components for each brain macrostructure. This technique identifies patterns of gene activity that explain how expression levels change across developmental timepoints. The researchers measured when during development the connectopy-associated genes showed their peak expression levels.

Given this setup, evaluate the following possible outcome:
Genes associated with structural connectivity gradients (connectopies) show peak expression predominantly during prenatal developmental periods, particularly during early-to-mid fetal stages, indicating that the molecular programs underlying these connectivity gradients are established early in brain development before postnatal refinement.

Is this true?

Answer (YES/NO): YES